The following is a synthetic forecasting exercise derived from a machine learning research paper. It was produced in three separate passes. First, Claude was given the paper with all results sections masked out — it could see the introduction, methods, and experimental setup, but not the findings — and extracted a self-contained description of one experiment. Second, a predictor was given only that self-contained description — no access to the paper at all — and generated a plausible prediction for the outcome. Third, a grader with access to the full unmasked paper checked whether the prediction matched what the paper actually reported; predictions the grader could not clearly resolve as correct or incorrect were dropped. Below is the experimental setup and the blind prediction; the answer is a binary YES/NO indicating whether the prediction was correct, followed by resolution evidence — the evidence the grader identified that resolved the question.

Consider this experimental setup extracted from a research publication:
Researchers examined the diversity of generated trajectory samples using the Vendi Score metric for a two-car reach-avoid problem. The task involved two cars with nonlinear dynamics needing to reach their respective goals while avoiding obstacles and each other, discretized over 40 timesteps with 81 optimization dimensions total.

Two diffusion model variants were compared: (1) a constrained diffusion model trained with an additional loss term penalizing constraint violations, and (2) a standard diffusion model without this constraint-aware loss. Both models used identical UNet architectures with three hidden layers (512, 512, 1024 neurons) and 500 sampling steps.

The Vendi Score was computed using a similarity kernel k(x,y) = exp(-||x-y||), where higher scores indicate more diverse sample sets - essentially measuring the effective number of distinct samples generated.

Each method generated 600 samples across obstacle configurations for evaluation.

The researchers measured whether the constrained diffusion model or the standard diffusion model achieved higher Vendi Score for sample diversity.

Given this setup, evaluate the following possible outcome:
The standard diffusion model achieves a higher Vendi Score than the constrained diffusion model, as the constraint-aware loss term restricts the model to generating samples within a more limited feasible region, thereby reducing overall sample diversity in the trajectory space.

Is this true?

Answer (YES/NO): YES